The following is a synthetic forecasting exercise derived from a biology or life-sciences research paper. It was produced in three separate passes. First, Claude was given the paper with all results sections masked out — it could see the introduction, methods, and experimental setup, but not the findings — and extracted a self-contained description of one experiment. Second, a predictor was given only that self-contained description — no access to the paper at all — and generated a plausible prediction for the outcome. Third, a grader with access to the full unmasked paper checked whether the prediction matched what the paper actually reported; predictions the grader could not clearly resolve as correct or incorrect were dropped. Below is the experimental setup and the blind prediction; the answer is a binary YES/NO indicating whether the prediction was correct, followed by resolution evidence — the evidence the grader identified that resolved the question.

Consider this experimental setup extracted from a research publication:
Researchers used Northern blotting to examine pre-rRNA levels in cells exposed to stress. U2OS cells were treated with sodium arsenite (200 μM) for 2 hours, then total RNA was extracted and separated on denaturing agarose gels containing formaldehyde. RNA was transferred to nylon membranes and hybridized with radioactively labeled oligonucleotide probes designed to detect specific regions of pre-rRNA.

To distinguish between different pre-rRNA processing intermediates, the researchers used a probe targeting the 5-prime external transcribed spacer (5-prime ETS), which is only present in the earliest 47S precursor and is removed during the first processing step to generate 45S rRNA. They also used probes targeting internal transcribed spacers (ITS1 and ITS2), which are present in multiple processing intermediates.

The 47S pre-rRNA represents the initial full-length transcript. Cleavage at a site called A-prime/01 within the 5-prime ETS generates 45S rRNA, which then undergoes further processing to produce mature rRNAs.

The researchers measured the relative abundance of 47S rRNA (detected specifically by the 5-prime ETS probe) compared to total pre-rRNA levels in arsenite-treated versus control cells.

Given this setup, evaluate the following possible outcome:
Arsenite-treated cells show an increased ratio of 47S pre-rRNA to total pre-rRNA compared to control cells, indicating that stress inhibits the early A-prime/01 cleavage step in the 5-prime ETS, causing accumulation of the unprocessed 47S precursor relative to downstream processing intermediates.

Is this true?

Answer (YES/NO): YES